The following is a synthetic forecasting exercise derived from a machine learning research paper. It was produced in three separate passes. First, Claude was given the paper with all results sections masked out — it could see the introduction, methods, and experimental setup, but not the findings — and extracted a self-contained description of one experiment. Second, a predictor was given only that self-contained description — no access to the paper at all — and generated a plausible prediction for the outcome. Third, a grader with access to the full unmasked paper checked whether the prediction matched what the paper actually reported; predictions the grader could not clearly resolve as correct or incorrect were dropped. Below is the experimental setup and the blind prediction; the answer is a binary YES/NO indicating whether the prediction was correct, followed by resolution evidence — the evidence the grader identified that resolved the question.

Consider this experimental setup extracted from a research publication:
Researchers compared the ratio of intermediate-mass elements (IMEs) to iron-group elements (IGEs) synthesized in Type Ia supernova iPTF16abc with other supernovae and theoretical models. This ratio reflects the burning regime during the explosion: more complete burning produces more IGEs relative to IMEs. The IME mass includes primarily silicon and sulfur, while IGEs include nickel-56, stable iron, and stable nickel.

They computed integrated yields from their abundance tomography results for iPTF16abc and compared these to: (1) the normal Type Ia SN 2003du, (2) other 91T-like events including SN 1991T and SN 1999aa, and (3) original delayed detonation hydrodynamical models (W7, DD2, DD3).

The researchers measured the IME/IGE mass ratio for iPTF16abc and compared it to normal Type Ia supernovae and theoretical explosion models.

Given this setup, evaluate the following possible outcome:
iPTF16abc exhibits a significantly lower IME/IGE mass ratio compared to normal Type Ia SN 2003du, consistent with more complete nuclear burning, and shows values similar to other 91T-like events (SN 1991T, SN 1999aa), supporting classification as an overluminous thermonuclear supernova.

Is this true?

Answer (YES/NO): YES